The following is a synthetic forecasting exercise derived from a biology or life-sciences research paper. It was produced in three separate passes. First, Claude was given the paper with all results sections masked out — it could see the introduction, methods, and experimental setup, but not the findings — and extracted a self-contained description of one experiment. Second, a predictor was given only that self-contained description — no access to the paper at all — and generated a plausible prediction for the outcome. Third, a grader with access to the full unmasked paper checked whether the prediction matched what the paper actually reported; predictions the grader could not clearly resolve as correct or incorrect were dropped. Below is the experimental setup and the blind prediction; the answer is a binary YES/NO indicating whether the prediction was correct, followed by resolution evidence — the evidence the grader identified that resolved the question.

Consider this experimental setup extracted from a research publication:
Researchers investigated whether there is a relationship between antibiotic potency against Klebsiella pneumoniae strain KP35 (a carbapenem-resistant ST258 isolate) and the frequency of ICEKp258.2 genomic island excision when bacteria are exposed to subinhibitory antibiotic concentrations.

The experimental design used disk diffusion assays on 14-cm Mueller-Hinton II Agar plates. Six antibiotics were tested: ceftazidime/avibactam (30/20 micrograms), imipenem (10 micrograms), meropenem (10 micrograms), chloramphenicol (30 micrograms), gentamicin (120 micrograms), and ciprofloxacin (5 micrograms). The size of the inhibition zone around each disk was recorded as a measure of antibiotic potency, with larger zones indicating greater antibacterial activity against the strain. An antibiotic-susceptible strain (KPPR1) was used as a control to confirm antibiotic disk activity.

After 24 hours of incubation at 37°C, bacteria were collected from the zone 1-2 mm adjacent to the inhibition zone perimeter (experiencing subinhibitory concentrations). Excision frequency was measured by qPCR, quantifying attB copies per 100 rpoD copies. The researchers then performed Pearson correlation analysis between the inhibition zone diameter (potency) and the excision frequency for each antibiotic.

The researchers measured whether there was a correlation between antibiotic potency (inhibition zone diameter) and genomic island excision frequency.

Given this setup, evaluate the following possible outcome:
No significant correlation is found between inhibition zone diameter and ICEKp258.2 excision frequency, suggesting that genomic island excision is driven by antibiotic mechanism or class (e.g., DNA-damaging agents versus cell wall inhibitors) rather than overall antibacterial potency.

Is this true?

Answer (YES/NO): NO